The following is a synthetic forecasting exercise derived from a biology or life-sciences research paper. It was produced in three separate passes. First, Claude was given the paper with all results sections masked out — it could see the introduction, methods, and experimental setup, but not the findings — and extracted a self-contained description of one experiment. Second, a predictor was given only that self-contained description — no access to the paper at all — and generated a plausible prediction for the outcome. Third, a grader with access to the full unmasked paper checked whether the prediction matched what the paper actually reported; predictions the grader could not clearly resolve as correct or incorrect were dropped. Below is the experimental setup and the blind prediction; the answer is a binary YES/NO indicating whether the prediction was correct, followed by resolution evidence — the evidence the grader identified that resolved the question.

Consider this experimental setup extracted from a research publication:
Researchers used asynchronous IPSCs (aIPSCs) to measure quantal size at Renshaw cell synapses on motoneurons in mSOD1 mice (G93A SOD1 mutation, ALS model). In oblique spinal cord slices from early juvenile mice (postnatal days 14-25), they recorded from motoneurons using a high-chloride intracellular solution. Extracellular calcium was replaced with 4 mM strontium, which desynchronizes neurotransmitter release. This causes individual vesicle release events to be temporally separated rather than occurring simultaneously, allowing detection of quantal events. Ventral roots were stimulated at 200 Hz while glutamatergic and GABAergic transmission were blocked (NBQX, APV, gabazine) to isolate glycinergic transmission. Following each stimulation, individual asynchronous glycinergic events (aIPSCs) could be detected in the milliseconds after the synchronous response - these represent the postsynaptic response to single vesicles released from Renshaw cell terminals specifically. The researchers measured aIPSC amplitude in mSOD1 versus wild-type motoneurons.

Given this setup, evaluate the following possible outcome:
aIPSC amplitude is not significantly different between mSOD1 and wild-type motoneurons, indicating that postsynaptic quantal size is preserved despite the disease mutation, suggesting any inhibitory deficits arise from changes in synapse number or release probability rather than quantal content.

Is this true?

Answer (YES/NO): NO